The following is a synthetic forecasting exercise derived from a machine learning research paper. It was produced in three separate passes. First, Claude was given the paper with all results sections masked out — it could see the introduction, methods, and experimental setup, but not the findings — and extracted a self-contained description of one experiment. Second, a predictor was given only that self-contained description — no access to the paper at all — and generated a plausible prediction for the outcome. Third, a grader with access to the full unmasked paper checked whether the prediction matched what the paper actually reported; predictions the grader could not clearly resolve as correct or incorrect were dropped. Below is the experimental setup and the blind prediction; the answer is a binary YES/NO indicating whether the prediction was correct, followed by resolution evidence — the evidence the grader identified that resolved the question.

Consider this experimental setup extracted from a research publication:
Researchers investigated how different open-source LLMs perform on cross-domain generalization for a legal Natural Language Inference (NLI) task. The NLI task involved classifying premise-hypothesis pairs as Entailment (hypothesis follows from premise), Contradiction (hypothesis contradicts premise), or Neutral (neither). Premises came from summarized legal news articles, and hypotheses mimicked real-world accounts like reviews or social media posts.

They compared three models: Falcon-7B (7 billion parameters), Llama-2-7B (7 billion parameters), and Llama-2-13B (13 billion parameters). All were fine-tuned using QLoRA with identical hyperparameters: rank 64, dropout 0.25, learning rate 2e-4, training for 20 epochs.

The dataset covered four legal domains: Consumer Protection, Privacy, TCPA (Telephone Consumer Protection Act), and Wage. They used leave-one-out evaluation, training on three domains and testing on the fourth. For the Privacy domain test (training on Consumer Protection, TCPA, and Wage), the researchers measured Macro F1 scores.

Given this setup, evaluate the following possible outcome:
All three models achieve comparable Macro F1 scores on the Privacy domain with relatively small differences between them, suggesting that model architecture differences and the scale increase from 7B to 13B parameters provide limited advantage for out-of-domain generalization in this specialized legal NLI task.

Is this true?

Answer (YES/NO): NO